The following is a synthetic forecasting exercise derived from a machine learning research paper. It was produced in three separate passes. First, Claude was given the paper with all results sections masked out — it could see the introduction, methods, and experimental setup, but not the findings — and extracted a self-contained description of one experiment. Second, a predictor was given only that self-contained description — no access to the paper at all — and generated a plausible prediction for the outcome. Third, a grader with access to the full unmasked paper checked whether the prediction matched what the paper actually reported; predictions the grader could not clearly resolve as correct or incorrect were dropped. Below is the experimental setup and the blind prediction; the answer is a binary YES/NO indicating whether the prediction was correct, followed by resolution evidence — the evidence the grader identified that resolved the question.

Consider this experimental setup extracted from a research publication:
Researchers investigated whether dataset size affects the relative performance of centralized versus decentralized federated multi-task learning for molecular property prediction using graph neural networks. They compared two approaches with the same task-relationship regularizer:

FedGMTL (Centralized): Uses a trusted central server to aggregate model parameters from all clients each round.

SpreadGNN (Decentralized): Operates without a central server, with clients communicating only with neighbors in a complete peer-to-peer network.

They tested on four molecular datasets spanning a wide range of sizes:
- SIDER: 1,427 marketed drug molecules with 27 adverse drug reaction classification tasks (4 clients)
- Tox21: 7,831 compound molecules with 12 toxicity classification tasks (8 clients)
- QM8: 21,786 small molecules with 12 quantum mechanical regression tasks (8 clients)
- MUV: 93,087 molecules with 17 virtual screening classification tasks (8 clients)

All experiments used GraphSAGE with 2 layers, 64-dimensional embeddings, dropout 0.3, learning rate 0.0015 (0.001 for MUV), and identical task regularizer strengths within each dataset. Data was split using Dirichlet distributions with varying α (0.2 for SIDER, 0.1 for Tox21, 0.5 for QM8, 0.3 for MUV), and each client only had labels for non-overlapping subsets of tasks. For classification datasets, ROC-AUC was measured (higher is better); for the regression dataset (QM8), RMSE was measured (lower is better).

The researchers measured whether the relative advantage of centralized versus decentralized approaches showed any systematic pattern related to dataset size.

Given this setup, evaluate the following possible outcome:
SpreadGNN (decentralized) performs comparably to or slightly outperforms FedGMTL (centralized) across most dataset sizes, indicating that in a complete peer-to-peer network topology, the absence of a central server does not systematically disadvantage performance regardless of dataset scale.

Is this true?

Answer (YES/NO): NO